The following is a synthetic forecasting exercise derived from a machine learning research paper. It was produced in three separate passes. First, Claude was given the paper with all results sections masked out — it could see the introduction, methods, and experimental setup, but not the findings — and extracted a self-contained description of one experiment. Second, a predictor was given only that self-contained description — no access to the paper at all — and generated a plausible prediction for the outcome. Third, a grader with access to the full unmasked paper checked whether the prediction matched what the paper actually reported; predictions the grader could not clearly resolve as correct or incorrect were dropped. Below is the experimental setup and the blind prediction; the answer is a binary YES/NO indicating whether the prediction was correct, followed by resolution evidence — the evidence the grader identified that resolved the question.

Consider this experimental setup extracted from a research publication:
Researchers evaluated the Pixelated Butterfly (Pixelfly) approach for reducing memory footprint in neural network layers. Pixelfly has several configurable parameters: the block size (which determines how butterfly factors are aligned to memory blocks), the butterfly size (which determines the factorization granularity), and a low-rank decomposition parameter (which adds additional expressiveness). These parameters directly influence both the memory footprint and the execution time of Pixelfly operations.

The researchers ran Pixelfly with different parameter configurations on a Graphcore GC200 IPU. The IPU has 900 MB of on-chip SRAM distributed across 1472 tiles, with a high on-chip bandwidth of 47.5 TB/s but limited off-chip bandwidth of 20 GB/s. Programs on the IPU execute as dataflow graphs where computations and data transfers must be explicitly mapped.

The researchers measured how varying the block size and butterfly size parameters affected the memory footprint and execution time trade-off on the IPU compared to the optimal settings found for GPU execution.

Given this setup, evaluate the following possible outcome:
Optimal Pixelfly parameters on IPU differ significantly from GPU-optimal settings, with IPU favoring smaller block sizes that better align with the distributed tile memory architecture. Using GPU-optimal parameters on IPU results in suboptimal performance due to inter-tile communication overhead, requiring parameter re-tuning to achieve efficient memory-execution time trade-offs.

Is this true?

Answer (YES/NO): NO